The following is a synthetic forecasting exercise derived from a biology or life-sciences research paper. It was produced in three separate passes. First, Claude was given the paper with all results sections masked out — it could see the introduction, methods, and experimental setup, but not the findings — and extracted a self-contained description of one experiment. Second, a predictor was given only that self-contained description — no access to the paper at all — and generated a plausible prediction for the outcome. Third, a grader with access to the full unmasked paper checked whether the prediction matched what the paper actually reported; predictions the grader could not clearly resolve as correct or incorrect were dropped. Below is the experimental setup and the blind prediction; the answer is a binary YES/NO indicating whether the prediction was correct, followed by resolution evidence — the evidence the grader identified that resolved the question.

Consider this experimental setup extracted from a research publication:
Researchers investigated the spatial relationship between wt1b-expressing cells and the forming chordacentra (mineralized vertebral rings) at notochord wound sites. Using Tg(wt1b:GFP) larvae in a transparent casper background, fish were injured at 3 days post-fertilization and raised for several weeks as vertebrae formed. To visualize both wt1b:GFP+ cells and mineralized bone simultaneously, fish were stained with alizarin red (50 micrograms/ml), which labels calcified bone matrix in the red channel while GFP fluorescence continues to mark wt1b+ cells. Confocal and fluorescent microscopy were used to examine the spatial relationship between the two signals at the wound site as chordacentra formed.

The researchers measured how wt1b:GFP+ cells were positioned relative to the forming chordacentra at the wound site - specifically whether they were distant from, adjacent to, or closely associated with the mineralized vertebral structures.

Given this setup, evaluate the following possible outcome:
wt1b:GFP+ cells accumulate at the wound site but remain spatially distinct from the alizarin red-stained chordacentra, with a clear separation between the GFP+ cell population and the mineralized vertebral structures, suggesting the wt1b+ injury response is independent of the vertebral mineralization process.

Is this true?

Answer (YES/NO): NO